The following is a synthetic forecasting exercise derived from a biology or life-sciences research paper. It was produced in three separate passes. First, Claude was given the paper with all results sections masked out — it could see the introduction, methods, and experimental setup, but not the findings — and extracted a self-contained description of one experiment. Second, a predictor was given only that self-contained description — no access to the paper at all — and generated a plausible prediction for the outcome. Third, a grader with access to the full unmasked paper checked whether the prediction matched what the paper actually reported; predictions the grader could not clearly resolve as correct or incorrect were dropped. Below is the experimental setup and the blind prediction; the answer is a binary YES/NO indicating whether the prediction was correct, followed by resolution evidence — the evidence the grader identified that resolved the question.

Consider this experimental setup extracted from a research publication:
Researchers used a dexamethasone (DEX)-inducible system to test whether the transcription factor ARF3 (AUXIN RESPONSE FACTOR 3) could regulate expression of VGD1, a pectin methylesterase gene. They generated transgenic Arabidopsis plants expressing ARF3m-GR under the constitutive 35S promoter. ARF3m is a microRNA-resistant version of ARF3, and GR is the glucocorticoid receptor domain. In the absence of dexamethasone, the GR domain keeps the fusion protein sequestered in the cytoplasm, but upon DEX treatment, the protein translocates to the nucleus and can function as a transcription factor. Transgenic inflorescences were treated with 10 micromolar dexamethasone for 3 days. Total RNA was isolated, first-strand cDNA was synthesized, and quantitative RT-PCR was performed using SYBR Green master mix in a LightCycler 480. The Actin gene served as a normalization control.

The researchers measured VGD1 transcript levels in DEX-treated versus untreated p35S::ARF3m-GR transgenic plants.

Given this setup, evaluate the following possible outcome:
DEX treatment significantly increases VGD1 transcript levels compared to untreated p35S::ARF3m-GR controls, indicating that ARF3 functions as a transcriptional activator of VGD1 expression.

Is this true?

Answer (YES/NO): NO